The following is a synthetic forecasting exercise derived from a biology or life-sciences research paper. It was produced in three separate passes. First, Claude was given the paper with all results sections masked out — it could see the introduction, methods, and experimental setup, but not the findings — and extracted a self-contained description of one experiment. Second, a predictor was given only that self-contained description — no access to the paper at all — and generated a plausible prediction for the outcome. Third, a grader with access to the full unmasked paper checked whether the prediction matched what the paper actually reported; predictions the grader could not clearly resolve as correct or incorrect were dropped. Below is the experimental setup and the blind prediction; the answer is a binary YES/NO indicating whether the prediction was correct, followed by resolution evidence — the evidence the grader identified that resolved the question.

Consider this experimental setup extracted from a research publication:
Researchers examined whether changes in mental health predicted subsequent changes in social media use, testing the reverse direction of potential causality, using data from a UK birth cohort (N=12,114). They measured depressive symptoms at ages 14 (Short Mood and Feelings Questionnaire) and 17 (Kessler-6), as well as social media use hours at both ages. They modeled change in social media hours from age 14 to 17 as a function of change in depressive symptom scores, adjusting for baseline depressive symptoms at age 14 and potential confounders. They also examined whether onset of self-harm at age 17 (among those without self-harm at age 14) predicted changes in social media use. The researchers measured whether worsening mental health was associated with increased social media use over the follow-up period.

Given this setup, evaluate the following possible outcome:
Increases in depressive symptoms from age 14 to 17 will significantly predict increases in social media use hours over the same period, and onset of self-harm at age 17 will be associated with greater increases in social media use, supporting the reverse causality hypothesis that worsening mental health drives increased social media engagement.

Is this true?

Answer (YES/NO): NO